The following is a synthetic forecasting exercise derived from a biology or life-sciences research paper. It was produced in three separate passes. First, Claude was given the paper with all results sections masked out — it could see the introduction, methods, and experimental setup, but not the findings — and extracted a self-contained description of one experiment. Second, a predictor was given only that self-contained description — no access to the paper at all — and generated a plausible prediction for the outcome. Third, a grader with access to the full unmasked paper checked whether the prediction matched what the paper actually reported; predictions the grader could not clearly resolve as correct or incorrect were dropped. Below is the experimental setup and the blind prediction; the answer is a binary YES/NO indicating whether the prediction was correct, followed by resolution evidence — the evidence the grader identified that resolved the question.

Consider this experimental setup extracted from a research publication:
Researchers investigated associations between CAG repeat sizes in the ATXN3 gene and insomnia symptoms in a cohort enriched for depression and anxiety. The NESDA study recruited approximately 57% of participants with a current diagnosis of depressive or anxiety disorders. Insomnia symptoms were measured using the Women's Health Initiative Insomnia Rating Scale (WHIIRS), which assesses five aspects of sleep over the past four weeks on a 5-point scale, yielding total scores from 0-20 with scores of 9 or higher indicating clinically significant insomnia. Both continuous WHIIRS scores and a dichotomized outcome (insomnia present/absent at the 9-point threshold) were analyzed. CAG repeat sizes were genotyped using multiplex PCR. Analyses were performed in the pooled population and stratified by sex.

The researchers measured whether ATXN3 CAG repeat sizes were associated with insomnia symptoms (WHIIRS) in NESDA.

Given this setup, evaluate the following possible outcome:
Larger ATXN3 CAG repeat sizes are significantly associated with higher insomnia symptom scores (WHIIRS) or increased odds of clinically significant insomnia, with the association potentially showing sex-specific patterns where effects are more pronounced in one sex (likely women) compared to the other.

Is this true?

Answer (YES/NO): NO